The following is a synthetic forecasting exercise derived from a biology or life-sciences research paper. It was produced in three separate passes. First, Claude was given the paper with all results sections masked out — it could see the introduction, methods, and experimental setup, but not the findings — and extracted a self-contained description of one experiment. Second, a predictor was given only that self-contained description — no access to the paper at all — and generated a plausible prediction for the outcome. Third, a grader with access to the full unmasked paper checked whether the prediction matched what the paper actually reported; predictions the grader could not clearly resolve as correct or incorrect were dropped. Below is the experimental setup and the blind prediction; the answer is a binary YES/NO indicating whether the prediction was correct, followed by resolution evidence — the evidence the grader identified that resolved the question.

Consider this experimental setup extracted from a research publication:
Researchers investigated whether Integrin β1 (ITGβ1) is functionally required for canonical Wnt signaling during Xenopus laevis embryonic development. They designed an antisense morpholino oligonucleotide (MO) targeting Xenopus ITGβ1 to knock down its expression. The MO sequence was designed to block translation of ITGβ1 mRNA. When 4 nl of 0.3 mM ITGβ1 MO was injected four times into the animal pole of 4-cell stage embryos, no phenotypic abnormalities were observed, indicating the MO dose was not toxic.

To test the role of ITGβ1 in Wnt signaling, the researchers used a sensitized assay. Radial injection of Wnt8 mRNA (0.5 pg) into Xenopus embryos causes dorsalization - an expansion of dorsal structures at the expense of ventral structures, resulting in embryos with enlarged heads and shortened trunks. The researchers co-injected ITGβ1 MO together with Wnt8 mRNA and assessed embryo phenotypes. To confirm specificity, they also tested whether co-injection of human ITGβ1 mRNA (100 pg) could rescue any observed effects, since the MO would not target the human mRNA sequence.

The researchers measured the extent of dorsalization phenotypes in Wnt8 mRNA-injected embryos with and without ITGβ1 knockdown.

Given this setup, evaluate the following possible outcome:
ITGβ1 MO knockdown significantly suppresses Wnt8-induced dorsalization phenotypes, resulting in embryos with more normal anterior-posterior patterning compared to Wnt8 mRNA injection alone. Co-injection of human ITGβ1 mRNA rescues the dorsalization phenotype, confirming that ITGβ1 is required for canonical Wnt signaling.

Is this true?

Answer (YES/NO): YES